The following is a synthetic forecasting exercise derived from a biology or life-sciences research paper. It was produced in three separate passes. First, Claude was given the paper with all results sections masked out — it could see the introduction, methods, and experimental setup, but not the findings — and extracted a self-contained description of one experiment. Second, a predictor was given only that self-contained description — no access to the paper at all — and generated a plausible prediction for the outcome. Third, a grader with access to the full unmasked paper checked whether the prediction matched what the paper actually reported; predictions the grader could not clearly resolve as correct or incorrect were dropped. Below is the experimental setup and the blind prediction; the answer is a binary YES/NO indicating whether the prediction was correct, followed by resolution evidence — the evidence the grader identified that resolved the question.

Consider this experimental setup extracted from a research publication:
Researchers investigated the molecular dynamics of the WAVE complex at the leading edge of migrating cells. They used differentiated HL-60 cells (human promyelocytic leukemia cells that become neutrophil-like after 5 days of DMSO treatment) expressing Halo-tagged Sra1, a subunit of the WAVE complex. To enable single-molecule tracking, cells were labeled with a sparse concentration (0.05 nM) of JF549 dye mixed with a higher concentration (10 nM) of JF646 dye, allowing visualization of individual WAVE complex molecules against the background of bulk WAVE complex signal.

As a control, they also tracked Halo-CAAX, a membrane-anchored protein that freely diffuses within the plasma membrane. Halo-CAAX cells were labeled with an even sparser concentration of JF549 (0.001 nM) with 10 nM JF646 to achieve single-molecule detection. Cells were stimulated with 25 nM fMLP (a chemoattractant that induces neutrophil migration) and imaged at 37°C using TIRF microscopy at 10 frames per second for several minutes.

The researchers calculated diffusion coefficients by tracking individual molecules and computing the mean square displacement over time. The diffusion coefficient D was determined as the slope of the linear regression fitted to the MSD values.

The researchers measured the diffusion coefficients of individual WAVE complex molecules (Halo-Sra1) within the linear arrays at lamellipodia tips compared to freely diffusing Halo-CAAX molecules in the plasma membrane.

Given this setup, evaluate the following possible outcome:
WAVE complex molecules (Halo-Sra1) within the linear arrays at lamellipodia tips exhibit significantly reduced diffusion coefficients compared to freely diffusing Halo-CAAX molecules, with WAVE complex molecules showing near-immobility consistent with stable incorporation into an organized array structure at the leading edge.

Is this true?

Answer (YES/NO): YES